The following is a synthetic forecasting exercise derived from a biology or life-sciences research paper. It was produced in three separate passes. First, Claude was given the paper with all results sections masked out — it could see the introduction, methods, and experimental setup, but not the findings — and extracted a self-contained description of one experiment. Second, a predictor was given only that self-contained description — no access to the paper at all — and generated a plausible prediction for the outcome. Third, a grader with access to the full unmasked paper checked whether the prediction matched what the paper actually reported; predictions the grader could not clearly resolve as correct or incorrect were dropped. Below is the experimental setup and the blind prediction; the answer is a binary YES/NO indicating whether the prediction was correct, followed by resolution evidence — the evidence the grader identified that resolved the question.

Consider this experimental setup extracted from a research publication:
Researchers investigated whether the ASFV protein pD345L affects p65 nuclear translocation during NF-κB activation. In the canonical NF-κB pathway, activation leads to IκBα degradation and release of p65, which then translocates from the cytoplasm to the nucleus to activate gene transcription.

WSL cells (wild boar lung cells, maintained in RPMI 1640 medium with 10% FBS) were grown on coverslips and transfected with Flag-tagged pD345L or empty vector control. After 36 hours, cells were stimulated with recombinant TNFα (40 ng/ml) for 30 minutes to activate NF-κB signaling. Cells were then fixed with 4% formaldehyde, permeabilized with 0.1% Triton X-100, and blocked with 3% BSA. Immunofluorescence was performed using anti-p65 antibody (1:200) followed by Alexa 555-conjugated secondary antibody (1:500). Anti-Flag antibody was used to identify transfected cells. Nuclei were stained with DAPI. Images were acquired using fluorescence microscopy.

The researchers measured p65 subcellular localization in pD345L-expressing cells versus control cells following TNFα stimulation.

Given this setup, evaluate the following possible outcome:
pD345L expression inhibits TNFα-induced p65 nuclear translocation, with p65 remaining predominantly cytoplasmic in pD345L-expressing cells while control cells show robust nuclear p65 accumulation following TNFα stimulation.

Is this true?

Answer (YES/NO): YES